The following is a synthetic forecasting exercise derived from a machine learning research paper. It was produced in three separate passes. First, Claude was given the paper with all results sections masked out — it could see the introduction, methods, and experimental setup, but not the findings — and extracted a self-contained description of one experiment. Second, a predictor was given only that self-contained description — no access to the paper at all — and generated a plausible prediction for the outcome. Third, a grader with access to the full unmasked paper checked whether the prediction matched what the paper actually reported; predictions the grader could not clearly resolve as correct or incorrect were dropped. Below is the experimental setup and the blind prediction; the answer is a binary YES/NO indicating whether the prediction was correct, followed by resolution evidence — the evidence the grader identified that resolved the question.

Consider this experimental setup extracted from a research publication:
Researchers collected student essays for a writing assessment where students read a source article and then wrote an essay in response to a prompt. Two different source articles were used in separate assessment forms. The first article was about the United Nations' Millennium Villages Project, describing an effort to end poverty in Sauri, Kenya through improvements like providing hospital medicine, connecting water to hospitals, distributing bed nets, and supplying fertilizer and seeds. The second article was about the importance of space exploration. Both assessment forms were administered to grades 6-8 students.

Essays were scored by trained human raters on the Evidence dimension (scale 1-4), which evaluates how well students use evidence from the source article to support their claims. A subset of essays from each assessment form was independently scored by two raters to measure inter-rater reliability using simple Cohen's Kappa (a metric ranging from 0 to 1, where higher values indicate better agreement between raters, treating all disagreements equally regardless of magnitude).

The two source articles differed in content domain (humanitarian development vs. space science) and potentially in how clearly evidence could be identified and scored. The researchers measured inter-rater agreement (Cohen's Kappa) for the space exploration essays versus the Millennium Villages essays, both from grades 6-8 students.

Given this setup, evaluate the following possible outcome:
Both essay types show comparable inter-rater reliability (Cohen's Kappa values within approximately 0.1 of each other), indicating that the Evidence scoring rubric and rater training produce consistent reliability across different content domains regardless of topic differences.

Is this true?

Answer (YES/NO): NO